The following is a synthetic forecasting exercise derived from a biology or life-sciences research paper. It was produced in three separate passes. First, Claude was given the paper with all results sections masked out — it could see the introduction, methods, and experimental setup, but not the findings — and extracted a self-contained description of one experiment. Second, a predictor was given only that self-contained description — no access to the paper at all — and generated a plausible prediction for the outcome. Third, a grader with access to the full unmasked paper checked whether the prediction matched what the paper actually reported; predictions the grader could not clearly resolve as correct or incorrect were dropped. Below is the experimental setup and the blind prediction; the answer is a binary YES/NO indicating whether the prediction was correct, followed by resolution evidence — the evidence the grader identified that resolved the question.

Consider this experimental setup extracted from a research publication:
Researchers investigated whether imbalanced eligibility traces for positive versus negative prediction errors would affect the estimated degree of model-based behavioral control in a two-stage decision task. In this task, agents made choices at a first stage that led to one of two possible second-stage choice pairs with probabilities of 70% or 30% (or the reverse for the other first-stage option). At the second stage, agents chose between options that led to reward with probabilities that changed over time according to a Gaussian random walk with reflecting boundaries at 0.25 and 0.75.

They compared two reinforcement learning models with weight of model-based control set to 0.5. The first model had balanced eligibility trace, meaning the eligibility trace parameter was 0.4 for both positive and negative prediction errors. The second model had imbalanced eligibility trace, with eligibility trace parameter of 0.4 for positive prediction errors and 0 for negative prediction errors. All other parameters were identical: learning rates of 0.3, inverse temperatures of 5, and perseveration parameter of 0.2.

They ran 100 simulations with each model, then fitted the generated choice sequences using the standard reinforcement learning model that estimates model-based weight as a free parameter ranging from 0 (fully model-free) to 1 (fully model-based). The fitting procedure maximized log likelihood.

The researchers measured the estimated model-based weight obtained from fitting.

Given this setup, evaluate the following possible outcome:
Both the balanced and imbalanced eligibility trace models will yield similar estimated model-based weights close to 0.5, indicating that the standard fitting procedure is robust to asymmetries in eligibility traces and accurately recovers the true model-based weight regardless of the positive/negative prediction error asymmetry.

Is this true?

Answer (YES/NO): YES